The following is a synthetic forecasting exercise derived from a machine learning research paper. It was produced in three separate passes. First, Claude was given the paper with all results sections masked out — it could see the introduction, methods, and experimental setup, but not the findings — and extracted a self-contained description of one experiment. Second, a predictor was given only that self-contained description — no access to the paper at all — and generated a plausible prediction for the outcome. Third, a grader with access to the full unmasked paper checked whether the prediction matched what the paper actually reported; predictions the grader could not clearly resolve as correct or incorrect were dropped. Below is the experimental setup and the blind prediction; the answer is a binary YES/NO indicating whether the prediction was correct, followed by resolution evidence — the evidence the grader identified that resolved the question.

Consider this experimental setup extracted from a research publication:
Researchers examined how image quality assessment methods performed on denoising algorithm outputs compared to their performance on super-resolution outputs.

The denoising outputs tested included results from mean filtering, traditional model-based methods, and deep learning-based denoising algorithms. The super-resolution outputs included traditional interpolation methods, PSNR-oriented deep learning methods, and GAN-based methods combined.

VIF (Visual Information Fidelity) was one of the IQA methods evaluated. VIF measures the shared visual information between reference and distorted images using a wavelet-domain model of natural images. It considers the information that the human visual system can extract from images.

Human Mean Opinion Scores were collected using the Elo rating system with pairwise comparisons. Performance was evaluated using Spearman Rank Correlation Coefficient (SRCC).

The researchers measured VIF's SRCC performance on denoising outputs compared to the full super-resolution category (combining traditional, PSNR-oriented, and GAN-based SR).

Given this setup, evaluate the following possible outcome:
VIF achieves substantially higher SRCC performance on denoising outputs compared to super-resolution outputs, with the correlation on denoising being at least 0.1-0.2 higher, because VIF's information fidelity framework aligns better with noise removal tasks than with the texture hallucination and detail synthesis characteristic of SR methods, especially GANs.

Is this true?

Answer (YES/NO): YES